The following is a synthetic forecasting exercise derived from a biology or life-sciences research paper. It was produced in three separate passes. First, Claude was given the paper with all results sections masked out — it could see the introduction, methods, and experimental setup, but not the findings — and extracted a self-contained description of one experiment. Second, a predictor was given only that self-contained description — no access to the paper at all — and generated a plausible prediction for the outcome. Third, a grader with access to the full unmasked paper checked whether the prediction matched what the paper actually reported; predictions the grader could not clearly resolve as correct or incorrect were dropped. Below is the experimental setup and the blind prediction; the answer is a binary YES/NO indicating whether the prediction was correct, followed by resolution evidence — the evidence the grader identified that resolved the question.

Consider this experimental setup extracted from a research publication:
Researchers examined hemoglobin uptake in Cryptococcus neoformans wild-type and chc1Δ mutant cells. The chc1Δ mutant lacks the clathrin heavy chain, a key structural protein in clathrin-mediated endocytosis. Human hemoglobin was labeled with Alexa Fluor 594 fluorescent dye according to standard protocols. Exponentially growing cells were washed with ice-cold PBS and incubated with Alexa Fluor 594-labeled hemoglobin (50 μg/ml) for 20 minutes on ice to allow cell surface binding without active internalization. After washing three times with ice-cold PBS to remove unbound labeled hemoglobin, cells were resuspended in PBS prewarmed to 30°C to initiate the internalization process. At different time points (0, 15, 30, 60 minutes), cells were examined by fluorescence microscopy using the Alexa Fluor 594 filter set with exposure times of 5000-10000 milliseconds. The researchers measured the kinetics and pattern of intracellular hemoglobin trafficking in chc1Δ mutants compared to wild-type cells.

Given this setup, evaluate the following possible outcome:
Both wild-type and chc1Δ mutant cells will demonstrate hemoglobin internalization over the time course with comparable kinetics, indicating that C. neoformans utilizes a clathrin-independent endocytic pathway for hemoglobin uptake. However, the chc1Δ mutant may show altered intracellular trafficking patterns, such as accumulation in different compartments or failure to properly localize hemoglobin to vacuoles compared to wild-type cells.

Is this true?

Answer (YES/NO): NO